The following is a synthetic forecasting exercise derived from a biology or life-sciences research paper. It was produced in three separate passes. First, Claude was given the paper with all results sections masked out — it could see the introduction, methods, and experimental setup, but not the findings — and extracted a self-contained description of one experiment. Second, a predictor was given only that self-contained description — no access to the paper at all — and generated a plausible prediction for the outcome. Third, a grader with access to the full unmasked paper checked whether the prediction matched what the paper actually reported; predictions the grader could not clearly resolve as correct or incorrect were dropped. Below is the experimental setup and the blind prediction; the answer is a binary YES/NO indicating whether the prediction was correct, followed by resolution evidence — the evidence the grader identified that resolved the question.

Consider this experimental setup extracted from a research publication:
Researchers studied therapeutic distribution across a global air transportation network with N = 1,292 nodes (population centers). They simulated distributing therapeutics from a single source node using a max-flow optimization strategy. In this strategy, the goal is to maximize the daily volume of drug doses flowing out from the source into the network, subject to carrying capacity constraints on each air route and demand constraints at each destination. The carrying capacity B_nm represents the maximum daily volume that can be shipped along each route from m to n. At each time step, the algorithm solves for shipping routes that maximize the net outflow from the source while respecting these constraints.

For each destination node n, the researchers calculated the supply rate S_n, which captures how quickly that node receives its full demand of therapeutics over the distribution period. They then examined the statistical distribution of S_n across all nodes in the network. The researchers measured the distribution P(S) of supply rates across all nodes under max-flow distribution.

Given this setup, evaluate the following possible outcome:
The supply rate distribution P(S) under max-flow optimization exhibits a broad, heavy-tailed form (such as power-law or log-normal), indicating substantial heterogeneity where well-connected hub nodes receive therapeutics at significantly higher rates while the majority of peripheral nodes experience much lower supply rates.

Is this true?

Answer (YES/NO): YES